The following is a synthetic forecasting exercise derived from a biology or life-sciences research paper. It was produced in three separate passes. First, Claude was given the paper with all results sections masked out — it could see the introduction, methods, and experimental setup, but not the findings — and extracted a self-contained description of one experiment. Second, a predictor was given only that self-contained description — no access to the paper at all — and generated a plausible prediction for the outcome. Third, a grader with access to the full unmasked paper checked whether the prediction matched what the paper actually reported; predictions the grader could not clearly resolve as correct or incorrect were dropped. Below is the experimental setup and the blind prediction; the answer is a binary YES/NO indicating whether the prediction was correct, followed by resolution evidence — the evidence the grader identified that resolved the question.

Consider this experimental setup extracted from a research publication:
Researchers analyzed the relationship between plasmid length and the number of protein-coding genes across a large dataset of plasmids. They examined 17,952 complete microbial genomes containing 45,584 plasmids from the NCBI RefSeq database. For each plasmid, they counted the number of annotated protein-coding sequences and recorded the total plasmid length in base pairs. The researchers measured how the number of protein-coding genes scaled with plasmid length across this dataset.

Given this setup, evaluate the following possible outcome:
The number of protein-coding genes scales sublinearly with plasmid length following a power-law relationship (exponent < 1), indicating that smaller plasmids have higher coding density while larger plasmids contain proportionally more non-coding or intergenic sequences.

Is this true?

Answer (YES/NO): NO